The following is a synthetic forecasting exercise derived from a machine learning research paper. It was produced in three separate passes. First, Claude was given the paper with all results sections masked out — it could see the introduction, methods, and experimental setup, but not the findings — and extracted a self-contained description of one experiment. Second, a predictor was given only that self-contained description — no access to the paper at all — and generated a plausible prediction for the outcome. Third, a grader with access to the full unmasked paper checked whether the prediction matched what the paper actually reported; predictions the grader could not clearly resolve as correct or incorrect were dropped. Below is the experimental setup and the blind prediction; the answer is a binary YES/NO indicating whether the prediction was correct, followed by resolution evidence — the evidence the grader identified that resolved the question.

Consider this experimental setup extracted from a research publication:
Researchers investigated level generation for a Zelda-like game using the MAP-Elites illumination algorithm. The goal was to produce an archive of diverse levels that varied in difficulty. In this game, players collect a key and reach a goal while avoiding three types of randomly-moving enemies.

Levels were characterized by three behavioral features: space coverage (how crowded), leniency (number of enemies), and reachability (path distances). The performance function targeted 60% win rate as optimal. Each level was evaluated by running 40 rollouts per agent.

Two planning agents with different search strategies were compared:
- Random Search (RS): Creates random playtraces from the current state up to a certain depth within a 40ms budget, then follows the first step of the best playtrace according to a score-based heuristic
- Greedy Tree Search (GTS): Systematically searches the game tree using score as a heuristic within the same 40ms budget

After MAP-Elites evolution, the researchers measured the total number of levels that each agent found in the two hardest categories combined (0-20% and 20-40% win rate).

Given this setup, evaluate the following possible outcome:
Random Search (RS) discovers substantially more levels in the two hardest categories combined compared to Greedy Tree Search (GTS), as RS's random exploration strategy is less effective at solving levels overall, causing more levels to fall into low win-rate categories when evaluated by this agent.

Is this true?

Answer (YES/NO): NO